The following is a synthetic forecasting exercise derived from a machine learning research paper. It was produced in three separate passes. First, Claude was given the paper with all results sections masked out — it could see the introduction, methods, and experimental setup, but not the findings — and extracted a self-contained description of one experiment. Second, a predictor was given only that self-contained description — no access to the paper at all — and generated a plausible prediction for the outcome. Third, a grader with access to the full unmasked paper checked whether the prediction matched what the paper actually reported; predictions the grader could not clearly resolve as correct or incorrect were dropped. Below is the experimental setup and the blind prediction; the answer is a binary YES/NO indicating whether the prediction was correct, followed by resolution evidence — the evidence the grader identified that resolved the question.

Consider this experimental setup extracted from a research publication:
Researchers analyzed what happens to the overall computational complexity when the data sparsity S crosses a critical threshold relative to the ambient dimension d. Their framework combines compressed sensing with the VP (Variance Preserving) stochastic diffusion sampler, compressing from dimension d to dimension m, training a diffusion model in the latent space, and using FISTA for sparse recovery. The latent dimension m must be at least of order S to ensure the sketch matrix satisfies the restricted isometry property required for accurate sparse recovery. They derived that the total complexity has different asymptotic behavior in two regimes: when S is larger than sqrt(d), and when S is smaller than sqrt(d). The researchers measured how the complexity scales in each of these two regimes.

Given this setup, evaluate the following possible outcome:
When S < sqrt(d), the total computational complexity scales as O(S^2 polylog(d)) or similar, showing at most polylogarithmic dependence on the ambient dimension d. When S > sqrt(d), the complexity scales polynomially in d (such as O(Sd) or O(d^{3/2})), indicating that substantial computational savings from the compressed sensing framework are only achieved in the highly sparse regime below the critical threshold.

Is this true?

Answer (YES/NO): NO